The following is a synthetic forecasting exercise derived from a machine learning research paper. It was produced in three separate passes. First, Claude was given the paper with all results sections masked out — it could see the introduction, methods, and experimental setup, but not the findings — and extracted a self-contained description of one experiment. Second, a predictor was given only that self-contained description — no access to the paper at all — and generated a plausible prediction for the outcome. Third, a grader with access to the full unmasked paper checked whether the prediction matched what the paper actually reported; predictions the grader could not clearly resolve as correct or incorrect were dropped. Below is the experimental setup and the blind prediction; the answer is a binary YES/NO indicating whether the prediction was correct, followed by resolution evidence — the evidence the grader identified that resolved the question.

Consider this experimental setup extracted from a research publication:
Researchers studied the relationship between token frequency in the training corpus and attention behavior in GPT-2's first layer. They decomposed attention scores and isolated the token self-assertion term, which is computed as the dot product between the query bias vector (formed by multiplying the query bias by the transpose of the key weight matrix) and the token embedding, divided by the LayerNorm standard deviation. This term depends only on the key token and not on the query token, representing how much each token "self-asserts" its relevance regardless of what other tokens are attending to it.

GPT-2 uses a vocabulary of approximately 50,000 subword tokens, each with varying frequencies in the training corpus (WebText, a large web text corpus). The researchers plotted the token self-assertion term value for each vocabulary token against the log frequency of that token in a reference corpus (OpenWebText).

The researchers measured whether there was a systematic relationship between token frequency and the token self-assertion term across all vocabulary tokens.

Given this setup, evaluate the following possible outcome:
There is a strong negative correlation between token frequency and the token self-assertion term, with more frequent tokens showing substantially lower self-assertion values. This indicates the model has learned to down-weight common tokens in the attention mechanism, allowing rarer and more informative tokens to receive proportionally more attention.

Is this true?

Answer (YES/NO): YES